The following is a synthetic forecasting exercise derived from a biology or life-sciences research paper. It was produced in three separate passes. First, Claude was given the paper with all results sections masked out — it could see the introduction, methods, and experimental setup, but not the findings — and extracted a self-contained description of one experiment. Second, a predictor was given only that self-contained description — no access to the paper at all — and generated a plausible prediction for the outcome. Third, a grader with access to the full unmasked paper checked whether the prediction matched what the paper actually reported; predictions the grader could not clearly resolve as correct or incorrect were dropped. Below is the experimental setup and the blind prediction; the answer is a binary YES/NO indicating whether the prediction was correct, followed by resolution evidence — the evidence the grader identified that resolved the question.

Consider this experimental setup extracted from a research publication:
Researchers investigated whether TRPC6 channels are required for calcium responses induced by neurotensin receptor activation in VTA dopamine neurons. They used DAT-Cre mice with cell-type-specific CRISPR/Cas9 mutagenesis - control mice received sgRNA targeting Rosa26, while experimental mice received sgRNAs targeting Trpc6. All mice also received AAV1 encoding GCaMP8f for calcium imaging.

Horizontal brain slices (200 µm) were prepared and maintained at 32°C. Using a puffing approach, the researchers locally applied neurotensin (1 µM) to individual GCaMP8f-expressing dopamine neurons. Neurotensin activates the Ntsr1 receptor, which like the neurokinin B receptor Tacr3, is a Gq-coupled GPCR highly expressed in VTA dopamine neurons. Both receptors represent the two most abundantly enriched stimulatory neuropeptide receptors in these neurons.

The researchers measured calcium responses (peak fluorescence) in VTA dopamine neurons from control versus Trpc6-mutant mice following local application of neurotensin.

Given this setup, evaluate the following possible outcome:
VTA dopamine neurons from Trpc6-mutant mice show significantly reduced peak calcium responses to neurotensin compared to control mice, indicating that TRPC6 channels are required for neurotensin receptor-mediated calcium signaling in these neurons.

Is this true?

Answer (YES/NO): YES